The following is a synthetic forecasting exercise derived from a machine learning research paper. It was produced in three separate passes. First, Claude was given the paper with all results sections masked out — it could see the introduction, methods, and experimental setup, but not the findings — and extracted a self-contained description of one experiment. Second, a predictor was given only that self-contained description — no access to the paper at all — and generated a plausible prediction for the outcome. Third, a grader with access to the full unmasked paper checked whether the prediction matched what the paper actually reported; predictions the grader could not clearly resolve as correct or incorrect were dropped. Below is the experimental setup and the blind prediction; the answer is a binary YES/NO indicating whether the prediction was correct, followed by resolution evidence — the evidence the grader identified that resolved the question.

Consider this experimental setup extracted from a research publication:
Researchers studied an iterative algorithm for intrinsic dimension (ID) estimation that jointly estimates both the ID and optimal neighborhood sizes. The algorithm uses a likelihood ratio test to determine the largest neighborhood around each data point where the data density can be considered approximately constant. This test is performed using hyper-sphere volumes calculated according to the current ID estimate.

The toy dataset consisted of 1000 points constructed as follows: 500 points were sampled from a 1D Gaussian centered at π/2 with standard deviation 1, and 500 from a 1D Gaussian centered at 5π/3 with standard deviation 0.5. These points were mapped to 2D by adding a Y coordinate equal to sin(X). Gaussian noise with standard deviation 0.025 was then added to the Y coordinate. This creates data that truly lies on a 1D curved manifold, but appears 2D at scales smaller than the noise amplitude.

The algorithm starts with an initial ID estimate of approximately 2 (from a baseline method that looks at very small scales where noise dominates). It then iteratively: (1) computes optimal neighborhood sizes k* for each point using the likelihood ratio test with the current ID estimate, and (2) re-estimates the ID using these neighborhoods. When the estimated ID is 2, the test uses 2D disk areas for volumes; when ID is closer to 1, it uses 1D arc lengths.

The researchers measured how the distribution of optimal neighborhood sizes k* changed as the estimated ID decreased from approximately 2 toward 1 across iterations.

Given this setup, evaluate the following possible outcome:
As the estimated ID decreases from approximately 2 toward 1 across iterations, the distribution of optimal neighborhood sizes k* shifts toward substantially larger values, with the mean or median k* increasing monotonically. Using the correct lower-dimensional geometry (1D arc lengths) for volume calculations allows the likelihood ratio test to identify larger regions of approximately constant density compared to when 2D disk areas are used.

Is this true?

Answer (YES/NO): YES